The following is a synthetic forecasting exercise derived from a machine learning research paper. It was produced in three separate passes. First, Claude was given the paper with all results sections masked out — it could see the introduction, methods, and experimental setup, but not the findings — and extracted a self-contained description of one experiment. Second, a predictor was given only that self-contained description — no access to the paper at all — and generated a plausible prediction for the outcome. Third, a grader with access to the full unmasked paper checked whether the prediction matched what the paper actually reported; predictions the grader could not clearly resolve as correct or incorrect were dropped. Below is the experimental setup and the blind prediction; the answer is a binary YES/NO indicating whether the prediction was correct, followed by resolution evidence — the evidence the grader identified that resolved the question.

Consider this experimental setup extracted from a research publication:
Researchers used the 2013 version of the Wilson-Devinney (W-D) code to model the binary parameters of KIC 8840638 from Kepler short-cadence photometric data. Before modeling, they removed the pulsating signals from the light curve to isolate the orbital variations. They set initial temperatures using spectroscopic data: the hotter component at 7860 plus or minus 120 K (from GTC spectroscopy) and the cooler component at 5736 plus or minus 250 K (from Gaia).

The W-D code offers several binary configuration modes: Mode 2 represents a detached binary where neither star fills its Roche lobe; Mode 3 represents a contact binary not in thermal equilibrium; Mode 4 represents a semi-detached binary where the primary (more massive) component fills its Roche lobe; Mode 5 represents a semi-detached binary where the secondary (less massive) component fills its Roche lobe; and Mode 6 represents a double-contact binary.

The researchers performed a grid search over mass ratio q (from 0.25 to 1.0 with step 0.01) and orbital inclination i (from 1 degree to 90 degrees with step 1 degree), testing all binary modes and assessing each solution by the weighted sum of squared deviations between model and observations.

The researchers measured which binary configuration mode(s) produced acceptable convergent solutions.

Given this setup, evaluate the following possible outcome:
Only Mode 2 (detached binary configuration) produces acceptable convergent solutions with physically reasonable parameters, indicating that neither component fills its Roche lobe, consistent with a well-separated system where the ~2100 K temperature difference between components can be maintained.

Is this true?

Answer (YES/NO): NO